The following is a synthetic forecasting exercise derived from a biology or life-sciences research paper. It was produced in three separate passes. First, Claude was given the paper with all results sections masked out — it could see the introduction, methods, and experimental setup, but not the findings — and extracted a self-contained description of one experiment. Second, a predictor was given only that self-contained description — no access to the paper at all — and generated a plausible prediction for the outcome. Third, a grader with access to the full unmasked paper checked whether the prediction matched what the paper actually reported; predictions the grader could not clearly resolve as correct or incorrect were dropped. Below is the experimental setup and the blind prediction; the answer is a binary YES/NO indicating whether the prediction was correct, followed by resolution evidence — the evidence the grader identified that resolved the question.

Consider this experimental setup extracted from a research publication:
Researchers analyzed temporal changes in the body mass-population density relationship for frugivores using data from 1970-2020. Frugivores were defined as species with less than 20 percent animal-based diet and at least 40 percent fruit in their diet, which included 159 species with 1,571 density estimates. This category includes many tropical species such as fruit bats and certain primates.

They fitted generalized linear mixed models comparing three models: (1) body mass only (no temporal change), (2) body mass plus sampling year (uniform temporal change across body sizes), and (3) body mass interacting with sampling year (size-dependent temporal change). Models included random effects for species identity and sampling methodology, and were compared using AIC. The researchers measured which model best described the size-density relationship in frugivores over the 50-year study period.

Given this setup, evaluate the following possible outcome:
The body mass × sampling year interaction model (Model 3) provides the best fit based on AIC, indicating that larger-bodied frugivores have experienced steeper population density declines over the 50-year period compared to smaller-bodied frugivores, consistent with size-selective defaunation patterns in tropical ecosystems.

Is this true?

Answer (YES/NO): NO